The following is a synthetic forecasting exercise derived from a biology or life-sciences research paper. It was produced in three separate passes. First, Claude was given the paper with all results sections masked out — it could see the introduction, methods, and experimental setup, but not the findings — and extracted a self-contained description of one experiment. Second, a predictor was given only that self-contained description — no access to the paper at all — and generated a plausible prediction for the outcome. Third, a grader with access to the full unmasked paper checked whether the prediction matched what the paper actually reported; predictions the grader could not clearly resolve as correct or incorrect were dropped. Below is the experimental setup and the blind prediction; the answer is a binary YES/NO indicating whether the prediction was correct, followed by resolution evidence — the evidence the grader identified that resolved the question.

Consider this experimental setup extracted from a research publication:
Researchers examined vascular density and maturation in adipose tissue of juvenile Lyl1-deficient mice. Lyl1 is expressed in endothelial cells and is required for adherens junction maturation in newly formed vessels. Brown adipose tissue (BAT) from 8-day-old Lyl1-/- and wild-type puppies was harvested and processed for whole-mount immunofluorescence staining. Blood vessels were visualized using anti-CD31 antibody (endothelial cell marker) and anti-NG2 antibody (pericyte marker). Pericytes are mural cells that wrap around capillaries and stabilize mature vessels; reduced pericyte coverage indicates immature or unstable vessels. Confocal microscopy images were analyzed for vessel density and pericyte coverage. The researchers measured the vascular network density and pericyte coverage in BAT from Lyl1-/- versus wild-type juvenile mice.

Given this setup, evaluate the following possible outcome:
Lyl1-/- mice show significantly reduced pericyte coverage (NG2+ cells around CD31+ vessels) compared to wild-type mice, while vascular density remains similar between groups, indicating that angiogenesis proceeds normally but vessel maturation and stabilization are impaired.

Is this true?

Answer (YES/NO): NO